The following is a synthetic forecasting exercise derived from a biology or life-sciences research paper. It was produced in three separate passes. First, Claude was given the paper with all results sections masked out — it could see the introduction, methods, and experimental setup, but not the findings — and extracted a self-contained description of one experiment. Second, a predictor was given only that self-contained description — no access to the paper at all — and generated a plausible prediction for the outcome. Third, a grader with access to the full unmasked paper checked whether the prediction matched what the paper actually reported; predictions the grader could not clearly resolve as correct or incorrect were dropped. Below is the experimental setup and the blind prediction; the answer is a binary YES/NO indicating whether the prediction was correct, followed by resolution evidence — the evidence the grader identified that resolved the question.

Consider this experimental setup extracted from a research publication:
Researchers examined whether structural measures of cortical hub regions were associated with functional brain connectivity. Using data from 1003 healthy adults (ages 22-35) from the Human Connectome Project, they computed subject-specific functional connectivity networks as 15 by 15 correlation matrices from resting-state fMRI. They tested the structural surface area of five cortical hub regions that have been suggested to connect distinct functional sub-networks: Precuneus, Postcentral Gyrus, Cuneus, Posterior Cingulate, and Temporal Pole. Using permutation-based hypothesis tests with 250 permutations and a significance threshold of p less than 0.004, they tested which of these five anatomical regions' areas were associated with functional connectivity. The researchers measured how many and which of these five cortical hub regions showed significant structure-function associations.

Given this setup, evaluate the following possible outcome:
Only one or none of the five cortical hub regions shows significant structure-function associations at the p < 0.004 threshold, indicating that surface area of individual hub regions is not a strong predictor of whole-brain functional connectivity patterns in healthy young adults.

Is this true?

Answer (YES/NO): NO